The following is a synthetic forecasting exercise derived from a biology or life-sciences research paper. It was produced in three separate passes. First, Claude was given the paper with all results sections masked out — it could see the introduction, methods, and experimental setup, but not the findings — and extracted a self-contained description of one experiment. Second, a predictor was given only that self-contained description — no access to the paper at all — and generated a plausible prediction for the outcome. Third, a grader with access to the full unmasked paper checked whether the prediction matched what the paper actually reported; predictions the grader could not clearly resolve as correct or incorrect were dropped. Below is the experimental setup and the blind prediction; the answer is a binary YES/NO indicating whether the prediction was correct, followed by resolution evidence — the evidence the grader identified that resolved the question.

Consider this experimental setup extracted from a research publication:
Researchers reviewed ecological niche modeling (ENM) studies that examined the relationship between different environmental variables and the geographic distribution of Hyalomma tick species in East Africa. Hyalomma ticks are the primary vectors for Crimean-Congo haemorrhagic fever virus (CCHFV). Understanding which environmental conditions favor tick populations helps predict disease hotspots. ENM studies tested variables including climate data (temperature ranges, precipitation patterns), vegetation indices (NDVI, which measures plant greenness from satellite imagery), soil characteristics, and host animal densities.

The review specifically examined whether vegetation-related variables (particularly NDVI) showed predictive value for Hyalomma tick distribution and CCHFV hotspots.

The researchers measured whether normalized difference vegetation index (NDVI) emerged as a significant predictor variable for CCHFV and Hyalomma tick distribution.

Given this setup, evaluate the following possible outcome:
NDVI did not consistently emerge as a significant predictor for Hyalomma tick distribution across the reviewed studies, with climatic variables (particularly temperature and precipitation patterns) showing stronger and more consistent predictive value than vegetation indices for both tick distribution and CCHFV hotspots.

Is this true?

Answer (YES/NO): NO